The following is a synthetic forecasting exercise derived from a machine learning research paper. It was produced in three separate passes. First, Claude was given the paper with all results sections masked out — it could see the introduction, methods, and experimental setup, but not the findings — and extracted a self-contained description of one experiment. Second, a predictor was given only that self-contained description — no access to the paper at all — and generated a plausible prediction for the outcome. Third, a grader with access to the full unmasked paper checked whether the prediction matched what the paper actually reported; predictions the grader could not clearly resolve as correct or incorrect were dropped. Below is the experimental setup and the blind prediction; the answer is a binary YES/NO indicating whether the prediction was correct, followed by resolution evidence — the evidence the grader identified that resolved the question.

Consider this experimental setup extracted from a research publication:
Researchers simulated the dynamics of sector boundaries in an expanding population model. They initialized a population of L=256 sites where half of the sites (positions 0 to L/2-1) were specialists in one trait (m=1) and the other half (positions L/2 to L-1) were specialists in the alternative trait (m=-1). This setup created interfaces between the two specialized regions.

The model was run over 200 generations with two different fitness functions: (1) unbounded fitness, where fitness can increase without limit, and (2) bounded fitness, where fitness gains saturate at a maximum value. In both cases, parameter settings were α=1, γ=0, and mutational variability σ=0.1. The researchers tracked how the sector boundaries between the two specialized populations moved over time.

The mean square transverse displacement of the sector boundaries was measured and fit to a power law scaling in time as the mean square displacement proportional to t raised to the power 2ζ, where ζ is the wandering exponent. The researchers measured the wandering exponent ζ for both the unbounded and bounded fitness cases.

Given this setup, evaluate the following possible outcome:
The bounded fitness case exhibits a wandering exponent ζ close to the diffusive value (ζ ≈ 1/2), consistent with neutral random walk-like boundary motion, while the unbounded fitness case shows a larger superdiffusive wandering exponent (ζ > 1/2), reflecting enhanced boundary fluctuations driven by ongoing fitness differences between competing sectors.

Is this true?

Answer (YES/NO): YES